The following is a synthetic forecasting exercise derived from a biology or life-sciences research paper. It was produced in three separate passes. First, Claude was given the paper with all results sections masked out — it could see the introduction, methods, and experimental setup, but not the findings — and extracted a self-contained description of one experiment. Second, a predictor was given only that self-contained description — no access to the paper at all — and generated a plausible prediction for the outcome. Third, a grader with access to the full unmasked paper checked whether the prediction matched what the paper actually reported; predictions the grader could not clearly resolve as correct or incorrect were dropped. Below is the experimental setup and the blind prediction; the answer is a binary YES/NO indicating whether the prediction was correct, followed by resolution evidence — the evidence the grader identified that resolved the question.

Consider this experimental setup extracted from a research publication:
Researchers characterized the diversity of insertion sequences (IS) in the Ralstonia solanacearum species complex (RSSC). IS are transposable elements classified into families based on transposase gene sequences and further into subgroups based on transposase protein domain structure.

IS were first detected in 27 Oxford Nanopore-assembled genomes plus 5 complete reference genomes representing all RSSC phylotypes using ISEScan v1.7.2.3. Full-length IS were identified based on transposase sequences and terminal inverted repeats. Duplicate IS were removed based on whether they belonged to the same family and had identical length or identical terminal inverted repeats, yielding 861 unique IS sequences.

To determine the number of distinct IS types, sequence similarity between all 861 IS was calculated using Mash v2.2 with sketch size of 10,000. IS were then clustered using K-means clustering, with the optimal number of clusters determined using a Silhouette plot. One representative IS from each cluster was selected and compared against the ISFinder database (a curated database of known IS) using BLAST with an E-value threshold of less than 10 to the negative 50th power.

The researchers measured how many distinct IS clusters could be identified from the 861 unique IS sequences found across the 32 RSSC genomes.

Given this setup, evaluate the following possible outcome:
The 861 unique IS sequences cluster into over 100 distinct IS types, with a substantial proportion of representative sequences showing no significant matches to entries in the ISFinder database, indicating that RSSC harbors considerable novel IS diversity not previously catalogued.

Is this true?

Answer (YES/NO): NO